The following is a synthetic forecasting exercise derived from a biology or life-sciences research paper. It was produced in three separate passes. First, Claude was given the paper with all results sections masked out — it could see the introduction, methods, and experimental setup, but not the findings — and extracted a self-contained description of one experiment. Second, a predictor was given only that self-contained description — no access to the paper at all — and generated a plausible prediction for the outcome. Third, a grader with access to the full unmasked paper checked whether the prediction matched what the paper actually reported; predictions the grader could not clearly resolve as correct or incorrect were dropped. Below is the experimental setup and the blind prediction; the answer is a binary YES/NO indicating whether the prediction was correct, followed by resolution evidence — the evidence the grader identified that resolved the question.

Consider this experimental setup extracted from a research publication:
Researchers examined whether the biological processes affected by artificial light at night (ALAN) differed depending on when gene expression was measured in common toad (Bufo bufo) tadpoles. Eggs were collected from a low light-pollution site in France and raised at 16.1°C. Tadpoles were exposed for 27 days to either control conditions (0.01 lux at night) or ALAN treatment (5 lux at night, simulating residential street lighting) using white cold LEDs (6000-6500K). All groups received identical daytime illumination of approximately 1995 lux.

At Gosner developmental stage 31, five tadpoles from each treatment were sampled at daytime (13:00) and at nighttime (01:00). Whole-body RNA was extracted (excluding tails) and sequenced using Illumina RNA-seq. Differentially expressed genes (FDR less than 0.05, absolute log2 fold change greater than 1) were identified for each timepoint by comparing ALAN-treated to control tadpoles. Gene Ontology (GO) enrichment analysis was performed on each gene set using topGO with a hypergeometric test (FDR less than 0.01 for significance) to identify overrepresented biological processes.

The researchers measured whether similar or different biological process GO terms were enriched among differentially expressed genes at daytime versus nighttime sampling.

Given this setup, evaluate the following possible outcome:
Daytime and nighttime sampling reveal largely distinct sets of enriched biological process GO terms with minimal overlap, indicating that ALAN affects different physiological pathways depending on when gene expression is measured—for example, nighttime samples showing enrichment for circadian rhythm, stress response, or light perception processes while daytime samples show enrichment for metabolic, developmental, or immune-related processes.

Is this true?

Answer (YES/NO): NO